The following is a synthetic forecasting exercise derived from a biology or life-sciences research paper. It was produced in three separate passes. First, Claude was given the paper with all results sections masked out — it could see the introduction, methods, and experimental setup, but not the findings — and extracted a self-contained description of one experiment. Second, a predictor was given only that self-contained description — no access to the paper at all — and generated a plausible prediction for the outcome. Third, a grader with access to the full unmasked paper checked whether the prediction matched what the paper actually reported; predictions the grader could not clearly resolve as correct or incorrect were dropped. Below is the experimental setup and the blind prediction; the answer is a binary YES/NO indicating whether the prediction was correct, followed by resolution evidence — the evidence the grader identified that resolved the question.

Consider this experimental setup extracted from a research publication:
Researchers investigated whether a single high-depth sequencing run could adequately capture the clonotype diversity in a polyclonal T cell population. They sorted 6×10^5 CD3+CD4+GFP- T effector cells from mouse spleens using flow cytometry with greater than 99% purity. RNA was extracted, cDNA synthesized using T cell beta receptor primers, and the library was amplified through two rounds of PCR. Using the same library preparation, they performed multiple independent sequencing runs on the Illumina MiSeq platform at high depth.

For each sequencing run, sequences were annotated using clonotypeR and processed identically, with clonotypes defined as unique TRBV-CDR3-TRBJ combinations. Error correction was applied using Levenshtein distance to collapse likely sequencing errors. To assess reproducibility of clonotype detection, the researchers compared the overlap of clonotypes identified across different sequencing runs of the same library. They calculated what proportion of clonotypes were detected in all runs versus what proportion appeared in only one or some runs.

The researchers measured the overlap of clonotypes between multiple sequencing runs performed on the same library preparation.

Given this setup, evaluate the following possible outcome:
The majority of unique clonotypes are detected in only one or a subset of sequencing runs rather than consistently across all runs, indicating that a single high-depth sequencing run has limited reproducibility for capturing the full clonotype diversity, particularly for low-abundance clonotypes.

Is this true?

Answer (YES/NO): YES